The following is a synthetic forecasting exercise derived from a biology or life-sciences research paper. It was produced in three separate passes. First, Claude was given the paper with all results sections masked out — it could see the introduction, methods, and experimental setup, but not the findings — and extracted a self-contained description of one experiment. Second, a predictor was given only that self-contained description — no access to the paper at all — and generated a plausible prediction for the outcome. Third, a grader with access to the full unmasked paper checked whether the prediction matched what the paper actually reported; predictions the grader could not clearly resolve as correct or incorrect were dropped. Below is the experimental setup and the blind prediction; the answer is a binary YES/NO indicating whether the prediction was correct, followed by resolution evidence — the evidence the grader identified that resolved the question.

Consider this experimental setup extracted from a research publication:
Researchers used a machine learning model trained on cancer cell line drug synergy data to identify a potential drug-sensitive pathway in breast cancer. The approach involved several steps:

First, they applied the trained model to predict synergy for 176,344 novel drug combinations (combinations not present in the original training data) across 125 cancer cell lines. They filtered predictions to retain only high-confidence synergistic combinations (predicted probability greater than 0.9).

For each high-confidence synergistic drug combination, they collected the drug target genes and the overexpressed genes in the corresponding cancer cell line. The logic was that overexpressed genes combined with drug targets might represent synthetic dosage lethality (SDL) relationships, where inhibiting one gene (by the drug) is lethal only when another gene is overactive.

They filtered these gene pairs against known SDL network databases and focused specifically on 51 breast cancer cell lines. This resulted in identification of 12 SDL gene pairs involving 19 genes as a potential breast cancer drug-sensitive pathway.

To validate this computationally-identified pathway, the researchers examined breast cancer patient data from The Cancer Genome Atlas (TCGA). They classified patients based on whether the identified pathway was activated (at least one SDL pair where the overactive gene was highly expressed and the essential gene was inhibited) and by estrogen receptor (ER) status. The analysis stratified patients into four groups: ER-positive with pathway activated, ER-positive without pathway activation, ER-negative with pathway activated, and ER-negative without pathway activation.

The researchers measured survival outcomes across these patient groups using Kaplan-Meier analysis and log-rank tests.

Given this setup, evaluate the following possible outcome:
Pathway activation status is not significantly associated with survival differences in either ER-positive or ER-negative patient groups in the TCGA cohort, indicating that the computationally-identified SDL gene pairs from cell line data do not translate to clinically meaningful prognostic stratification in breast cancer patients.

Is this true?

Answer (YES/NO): NO